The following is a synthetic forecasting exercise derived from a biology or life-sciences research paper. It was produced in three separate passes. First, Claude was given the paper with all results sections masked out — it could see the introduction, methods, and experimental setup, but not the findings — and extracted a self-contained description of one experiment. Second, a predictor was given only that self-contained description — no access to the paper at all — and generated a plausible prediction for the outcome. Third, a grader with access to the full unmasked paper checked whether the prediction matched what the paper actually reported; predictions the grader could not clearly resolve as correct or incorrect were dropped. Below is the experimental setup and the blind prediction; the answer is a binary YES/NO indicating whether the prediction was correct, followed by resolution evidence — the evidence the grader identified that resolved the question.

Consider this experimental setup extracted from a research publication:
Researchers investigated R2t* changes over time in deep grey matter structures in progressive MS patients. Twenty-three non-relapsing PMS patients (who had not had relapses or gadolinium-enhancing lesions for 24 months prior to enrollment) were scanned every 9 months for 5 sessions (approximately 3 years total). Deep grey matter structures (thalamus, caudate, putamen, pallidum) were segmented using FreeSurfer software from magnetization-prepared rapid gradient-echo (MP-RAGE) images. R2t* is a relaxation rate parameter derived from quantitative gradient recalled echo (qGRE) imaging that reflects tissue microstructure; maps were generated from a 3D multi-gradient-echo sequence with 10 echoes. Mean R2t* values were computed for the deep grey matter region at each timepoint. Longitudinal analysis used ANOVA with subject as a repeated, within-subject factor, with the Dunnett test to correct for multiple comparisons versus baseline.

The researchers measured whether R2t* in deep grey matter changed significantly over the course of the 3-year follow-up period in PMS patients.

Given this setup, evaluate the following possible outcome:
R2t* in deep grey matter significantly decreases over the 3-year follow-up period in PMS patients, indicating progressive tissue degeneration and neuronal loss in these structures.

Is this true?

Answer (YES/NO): YES